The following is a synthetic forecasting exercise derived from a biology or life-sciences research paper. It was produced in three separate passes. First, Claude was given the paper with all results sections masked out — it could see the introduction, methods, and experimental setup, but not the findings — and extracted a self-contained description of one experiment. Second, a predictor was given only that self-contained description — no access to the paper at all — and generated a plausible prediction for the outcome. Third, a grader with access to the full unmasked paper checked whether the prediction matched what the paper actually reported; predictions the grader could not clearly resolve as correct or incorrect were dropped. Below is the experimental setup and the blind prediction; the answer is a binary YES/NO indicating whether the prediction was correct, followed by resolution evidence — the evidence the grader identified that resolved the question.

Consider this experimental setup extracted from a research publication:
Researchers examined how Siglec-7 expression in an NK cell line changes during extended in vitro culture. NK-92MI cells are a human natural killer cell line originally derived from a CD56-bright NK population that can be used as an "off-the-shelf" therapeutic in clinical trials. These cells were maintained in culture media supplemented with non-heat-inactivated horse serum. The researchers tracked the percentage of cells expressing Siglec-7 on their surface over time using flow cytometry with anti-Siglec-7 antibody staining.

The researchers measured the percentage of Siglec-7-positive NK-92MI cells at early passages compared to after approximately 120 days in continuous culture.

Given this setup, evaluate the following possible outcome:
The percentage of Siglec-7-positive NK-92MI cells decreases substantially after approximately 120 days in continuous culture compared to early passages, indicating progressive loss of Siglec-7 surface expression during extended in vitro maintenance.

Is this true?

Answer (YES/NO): NO